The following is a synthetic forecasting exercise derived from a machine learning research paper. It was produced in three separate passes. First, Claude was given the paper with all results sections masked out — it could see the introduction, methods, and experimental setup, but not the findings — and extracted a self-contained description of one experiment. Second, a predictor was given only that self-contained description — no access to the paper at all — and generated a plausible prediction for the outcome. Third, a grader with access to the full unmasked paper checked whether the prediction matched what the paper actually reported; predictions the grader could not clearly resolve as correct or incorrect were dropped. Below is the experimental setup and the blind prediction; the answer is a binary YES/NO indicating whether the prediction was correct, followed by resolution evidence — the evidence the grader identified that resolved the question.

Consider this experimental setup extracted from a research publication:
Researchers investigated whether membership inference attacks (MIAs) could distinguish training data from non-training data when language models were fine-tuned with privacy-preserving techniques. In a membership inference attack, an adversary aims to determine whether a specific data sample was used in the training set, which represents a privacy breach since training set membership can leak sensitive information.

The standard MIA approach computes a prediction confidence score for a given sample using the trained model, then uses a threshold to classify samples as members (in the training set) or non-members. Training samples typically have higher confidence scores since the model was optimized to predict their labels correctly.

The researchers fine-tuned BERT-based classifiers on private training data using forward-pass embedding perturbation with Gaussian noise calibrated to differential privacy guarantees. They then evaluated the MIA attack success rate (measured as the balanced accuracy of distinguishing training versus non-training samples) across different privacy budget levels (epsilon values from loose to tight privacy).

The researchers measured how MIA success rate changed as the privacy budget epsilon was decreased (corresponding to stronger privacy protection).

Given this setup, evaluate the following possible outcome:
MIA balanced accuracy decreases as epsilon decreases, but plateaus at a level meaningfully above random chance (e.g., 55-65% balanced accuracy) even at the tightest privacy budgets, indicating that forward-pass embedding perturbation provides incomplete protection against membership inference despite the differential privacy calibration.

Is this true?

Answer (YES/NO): NO